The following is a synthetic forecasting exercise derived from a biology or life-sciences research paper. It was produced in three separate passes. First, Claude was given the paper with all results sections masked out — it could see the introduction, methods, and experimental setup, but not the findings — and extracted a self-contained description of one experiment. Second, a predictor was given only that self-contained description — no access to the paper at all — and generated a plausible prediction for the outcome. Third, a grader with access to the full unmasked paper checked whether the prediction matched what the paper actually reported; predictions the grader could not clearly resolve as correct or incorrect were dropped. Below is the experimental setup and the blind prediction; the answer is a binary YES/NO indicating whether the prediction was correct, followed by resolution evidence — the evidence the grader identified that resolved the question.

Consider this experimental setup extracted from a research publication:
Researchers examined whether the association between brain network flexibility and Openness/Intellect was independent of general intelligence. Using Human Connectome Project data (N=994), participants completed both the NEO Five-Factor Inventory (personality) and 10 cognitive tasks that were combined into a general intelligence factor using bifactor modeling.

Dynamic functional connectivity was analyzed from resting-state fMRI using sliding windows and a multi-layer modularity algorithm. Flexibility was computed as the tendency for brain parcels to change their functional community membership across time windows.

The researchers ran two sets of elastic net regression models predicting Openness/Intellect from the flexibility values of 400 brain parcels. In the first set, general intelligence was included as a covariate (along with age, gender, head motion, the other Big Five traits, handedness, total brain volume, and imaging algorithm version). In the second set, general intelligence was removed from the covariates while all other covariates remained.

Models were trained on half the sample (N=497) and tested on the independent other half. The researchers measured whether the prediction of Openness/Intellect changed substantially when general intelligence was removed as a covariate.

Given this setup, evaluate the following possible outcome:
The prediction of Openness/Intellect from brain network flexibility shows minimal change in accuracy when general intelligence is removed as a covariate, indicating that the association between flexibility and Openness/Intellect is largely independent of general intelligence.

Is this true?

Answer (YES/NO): YES